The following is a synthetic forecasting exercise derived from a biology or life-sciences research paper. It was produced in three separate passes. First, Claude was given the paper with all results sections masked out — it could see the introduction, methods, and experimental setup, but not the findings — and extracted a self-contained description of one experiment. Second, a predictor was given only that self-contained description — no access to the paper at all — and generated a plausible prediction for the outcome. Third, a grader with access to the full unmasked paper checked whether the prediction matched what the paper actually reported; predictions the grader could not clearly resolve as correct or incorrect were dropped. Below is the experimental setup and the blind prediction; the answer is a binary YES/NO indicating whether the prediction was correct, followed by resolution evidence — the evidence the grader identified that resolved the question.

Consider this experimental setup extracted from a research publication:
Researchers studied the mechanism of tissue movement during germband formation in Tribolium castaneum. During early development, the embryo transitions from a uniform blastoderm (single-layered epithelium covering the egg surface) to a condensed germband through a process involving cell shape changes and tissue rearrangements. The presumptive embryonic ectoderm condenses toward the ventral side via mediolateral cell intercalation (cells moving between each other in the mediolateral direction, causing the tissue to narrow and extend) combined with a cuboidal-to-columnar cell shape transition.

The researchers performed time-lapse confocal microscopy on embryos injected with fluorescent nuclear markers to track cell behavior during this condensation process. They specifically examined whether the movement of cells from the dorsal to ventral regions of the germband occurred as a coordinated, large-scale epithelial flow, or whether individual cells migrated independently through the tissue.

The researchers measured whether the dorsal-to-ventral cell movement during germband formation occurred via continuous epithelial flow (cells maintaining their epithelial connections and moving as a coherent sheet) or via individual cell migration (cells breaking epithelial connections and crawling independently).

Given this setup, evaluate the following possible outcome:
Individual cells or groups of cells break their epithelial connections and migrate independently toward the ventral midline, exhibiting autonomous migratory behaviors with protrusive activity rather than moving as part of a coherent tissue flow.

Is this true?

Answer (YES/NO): NO